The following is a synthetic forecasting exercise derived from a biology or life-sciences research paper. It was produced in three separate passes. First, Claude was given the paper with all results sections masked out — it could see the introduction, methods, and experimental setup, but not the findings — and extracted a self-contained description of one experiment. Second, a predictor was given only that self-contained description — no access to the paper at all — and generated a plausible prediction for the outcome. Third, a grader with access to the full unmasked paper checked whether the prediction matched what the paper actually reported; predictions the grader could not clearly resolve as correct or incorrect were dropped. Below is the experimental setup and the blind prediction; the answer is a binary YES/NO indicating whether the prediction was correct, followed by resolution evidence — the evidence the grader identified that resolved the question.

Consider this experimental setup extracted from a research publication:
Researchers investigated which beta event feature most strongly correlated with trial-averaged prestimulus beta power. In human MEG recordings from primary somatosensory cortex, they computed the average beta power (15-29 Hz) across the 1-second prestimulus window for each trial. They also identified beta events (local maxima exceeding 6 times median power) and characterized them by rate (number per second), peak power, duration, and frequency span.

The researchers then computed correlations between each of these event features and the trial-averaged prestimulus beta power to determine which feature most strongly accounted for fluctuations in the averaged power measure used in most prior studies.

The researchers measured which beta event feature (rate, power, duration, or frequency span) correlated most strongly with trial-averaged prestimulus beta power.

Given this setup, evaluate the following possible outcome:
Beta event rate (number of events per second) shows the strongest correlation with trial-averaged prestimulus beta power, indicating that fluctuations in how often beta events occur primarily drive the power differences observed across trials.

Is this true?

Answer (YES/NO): YES